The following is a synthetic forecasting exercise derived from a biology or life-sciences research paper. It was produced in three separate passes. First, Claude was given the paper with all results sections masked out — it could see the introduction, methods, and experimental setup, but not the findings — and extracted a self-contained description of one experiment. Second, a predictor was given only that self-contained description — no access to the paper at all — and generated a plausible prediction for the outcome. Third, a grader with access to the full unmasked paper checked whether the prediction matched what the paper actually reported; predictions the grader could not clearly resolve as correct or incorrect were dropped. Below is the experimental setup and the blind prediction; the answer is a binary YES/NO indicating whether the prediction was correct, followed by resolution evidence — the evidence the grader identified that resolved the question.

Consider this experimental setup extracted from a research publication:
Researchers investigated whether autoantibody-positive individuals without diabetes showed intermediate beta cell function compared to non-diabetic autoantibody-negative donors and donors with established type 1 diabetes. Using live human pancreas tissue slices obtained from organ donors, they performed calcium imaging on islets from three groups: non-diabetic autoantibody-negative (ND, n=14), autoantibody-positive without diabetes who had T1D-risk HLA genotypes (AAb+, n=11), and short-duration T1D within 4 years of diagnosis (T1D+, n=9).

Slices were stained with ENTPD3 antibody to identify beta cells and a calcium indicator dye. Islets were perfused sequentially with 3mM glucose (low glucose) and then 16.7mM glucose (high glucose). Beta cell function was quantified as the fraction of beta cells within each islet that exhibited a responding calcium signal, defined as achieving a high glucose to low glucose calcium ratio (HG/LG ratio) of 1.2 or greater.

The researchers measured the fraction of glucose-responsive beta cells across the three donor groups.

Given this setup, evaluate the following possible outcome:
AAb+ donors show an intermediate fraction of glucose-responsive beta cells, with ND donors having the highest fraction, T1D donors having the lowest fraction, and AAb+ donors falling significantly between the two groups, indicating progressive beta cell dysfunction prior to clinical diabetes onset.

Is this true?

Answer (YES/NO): NO